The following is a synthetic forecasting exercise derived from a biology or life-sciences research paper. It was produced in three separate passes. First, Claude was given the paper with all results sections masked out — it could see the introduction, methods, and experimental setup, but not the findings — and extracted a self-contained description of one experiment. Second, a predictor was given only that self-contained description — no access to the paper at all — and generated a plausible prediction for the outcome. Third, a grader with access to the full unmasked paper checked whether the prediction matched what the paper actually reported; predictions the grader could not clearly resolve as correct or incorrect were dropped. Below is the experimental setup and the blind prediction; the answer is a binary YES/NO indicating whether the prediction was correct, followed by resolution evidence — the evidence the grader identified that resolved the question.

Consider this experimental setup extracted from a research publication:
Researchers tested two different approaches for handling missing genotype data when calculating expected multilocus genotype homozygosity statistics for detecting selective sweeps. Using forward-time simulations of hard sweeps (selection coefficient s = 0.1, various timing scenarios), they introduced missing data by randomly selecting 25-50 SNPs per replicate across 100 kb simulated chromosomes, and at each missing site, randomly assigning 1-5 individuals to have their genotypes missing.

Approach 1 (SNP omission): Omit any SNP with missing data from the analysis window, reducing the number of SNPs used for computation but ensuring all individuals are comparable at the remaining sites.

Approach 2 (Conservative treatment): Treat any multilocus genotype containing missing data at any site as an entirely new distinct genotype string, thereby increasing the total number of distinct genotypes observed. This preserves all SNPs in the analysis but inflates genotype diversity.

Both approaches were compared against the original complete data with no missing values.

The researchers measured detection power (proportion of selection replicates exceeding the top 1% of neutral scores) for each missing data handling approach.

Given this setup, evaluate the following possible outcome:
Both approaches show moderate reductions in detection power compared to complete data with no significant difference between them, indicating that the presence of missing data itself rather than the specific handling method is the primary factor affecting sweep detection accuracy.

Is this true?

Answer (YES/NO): NO